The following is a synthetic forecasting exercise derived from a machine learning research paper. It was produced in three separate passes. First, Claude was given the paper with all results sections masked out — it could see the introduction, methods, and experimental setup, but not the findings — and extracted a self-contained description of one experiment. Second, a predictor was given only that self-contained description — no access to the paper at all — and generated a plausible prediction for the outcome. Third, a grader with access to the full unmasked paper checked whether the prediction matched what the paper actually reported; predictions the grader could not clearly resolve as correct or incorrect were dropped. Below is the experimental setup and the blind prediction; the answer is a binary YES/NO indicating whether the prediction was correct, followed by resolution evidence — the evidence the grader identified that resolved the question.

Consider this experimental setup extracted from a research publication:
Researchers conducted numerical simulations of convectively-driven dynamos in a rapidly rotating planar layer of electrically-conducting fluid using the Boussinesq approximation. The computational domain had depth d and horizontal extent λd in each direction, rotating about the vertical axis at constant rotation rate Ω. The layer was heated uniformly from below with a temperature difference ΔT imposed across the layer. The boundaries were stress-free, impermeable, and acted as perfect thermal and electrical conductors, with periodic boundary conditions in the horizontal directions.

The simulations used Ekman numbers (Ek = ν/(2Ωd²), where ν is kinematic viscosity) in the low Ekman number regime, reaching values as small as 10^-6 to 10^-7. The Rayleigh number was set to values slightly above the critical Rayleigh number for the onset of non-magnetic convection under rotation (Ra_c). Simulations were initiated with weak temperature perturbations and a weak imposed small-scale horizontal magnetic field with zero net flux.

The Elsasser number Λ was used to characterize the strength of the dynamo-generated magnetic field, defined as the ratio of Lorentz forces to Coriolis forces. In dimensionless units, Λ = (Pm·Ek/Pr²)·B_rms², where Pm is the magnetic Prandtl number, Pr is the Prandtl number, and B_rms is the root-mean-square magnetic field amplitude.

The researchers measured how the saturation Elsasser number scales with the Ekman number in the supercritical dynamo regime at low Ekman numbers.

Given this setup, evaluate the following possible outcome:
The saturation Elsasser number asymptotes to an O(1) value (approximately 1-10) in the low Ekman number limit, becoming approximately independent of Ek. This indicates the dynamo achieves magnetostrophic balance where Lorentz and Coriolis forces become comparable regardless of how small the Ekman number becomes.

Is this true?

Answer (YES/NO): NO